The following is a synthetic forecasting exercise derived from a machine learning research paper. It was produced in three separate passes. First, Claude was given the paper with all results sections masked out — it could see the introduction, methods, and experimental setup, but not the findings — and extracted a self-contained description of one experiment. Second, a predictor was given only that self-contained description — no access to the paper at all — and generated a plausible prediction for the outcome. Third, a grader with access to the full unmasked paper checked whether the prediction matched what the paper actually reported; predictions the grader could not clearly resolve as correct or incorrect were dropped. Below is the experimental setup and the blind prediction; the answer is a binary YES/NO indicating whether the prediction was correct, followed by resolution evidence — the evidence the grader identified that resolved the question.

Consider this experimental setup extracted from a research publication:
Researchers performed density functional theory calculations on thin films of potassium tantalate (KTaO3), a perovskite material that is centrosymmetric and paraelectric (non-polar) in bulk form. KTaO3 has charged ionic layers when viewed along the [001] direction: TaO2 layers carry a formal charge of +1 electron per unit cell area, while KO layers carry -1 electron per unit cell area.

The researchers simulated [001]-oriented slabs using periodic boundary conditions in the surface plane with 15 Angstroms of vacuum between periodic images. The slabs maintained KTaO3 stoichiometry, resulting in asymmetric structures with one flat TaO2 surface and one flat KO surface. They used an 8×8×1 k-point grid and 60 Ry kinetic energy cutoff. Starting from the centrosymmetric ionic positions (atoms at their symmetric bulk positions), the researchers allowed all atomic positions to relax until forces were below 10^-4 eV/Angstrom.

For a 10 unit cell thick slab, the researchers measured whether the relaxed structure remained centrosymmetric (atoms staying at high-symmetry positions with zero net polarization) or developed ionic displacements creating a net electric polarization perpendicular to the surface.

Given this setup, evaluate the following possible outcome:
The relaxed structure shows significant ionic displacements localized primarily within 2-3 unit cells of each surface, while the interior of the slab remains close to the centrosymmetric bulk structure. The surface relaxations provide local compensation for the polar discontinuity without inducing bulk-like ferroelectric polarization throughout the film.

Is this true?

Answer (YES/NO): NO